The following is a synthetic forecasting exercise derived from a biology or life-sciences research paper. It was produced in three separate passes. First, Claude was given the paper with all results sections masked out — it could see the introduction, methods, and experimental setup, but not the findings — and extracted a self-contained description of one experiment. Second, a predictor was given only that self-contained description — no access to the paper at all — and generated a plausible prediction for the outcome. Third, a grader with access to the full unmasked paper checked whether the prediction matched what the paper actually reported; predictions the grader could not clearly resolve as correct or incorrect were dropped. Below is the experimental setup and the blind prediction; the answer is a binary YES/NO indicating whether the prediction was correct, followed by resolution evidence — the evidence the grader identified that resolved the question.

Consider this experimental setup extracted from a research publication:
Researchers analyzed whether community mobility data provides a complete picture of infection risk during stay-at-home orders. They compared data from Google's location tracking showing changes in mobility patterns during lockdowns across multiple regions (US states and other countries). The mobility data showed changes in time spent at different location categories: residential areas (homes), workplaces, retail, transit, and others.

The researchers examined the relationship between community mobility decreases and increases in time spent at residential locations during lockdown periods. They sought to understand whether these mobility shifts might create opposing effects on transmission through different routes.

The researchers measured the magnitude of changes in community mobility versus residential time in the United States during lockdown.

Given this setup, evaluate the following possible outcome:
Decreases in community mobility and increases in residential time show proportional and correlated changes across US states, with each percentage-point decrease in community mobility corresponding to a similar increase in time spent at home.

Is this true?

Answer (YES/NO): NO